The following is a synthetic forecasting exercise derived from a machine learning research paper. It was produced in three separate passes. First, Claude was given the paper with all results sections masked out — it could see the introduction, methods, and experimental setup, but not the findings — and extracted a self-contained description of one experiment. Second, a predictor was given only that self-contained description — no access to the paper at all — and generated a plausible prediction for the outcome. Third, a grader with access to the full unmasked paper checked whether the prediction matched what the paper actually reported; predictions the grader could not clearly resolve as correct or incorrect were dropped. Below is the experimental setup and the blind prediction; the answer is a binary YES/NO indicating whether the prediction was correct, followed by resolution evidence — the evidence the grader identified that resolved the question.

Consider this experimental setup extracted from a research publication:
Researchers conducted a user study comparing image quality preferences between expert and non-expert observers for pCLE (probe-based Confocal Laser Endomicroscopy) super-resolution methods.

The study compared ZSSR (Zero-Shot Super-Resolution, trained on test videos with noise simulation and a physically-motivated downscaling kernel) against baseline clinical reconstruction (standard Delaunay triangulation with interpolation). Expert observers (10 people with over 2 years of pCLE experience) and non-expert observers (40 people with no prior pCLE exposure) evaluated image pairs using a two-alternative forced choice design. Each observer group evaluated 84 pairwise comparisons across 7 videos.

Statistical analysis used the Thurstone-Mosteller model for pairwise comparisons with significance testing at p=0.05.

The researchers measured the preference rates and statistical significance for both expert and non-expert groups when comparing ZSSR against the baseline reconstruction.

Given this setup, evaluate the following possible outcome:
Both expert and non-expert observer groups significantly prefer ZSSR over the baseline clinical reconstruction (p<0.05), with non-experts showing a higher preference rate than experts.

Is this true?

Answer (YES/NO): NO